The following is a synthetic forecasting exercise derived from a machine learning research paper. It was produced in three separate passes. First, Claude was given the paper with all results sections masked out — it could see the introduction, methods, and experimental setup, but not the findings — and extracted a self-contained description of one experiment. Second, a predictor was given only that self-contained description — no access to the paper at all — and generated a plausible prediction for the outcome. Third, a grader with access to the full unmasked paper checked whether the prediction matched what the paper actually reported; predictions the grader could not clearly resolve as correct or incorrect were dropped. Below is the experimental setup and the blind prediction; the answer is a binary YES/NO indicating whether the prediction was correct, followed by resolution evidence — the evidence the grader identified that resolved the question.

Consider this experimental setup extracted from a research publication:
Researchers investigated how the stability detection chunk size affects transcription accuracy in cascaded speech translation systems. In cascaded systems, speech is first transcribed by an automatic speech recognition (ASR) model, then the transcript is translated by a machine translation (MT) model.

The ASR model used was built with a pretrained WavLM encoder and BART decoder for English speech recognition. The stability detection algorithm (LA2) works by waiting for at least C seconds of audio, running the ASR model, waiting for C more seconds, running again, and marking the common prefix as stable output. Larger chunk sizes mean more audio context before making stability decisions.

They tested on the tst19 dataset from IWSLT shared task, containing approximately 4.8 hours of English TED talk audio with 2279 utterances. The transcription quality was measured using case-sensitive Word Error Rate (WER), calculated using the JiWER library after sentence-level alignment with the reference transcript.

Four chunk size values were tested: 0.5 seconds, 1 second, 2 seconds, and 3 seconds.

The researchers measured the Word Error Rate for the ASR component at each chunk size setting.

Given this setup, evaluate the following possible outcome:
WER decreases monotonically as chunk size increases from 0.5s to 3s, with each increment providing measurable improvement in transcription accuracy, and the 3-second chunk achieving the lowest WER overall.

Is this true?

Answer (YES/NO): NO